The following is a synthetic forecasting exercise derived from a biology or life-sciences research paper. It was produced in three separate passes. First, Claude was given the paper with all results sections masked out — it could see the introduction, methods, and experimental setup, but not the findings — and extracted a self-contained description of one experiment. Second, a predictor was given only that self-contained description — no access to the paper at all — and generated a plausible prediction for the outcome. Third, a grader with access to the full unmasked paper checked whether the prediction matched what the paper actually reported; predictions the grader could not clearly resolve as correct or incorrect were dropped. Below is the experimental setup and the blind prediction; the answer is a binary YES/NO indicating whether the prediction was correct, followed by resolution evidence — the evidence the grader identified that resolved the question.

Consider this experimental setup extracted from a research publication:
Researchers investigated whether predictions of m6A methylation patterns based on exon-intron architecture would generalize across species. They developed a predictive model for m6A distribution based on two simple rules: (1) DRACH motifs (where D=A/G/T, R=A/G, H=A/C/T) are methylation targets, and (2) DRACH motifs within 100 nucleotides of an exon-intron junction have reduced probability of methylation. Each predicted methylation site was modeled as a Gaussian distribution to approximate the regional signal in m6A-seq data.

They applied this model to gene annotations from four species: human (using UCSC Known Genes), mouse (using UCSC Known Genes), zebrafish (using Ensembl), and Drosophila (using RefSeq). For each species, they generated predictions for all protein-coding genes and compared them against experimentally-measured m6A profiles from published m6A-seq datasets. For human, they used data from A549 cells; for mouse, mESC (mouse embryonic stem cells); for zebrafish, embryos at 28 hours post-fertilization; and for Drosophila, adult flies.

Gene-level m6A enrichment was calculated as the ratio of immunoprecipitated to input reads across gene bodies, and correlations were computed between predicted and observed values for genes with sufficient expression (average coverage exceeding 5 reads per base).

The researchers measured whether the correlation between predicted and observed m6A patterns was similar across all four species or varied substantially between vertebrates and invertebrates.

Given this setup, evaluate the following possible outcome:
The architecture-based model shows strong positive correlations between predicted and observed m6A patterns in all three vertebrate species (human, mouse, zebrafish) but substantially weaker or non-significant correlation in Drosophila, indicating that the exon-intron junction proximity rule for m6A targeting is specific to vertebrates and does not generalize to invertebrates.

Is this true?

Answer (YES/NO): YES